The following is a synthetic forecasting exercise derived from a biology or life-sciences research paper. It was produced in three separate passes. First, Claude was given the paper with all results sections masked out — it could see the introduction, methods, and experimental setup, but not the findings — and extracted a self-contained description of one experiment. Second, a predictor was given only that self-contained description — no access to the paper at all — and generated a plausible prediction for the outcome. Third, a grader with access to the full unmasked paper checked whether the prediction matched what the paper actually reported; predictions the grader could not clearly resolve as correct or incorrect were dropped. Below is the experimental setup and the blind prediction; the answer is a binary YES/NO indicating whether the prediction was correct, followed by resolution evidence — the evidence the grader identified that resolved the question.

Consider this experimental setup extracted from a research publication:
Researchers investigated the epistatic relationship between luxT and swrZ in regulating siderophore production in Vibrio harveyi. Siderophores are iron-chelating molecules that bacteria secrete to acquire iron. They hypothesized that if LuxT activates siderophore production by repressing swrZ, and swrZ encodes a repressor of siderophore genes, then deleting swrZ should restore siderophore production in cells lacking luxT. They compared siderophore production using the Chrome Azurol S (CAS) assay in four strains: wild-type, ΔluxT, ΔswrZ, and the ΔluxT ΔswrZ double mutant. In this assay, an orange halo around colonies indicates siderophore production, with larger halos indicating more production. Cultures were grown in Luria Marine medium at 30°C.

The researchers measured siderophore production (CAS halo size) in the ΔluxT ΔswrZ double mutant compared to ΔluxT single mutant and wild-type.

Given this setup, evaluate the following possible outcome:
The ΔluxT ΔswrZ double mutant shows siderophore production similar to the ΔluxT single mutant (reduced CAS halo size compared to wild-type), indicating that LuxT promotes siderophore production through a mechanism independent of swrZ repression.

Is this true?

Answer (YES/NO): NO